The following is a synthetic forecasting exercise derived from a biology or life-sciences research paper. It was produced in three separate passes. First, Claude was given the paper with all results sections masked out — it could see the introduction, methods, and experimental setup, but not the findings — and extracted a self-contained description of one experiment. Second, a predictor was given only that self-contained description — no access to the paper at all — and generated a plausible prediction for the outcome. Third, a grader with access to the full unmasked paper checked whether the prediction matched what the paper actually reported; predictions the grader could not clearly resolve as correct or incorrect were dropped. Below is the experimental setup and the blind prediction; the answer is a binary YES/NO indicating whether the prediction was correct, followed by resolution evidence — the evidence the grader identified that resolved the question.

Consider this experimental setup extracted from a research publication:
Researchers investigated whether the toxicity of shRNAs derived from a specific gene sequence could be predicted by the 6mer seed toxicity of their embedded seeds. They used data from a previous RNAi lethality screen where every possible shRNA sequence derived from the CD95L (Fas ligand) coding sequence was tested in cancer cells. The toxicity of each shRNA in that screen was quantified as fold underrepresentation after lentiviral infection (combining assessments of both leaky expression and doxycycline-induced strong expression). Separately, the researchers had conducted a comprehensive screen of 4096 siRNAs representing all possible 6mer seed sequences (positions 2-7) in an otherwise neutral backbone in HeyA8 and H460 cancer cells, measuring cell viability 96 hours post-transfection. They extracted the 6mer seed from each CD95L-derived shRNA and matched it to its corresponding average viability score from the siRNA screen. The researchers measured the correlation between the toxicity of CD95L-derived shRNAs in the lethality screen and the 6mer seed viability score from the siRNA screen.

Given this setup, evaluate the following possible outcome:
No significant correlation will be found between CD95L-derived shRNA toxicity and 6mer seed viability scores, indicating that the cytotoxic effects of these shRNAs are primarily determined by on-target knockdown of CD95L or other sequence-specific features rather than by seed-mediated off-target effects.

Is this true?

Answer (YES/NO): NO